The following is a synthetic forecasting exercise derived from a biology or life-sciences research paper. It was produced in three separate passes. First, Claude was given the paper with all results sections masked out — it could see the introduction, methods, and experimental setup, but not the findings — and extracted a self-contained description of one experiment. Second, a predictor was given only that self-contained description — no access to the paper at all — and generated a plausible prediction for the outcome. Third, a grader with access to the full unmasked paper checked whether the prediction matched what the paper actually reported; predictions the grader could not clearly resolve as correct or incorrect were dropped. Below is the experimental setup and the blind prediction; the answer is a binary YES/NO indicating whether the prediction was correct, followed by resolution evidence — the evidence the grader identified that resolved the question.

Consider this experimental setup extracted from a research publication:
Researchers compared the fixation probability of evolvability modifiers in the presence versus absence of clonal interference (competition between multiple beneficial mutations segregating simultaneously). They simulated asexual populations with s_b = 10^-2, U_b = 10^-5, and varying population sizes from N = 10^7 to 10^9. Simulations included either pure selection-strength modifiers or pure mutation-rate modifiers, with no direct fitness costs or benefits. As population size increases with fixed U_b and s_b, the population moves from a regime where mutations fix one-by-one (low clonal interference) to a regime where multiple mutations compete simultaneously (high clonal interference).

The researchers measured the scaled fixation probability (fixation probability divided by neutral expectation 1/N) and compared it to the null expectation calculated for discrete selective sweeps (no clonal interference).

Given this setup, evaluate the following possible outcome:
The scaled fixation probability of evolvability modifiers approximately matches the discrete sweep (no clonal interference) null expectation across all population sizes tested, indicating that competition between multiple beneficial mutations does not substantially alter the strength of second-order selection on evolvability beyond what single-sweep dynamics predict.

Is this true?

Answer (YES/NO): NO